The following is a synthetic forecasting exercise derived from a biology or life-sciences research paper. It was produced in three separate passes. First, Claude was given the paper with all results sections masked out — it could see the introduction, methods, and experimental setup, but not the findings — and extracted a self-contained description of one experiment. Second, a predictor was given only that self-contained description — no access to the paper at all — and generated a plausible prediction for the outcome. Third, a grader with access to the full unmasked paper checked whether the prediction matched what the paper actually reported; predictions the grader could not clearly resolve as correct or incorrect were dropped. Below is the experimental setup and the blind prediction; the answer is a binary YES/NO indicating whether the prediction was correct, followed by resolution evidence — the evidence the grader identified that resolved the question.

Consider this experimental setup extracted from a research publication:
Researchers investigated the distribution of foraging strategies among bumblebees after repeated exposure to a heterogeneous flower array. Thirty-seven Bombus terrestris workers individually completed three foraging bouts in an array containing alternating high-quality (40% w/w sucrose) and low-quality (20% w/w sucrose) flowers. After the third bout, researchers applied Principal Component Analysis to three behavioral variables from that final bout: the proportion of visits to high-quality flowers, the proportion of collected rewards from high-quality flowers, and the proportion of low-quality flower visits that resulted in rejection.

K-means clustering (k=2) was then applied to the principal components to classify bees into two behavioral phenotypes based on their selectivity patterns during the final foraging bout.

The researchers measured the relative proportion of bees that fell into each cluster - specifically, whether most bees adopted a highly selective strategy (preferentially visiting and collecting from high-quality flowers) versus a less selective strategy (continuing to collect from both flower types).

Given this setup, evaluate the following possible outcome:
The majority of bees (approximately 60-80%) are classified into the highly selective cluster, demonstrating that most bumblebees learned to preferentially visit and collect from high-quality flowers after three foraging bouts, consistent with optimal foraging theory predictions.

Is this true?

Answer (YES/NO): YES